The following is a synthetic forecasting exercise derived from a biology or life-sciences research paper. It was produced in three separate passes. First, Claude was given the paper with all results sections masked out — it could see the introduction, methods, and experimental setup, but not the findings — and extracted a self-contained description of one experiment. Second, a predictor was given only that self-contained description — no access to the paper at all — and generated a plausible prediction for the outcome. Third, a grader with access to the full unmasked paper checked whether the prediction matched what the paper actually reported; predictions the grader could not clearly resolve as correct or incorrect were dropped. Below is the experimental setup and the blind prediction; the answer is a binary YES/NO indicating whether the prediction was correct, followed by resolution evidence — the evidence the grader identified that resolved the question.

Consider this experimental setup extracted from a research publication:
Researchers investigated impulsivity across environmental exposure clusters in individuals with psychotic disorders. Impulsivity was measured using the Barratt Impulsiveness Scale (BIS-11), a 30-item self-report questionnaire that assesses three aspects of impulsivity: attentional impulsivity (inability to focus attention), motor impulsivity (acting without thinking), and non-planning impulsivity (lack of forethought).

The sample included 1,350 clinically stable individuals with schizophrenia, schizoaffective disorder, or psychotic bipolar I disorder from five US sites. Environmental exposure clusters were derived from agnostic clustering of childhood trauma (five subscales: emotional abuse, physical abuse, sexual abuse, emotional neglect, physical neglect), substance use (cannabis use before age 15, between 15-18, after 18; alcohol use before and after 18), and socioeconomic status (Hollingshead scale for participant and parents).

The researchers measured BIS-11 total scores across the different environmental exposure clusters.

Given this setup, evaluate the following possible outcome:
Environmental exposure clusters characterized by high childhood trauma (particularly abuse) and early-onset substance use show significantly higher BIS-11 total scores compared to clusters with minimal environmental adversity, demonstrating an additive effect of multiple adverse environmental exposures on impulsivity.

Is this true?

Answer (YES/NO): NO